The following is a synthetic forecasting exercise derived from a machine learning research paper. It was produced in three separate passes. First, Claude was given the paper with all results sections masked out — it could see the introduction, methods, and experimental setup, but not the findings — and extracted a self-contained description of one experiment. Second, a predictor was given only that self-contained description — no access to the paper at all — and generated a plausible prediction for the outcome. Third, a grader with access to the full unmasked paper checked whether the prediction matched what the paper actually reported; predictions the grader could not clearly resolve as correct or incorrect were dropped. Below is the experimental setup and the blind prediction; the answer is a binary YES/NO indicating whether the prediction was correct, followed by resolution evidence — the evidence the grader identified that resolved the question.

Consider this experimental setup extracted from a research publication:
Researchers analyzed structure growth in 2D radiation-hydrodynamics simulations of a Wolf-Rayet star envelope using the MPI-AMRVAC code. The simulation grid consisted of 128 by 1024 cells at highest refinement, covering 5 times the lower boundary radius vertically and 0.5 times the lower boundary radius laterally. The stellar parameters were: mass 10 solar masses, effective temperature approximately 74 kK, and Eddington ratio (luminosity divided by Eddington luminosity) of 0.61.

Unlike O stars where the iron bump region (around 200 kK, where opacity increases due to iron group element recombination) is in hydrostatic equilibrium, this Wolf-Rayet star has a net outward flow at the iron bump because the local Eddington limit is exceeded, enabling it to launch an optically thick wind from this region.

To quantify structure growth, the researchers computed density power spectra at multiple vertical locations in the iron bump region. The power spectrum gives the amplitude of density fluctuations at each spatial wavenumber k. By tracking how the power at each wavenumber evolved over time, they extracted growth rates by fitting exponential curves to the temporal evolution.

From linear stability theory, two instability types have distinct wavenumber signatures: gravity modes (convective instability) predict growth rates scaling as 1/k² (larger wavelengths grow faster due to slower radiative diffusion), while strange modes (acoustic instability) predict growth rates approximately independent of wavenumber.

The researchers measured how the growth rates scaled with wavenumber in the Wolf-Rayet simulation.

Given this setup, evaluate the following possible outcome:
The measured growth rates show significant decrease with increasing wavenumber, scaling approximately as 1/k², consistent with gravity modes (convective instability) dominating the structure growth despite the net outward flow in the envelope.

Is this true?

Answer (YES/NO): NO